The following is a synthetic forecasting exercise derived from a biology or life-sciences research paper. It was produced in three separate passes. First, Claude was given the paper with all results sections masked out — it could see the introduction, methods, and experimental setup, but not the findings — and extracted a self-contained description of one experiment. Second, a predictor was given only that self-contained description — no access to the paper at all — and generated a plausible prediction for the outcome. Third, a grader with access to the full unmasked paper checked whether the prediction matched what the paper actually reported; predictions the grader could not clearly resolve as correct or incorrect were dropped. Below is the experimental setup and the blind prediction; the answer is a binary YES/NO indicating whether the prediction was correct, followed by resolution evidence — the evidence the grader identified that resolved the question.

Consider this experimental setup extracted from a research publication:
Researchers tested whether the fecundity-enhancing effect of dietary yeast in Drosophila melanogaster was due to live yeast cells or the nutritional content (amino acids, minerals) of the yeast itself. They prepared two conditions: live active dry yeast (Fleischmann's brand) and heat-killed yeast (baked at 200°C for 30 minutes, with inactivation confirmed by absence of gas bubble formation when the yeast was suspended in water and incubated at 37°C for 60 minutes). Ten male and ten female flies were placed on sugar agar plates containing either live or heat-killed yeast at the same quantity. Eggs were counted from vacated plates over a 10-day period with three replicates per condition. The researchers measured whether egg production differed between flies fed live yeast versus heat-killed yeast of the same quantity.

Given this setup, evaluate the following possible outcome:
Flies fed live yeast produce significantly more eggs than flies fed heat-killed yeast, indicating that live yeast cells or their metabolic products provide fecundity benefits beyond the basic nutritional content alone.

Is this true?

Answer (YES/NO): YES